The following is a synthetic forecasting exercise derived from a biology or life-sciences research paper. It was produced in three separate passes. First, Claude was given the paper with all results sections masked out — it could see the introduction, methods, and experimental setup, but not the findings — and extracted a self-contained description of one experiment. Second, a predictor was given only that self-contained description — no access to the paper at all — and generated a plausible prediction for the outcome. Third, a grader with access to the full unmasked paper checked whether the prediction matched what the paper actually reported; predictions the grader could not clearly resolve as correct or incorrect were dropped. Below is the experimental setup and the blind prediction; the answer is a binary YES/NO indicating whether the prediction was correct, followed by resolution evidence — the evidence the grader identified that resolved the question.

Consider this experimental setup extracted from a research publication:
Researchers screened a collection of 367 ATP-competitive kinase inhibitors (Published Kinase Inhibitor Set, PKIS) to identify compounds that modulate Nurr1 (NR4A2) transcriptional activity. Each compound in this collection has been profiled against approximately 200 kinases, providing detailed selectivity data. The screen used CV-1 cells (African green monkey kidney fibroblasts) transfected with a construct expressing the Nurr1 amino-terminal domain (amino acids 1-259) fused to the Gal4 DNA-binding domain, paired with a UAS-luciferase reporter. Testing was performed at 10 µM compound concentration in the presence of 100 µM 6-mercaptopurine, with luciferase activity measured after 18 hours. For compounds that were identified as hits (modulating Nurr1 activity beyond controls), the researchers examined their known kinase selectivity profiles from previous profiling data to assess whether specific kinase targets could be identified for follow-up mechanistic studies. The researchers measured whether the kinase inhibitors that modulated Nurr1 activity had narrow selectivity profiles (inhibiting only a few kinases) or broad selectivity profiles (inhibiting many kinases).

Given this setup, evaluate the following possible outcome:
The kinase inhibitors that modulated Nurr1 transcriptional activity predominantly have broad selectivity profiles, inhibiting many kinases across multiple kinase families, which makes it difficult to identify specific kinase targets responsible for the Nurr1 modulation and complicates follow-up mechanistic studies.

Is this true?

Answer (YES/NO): YES